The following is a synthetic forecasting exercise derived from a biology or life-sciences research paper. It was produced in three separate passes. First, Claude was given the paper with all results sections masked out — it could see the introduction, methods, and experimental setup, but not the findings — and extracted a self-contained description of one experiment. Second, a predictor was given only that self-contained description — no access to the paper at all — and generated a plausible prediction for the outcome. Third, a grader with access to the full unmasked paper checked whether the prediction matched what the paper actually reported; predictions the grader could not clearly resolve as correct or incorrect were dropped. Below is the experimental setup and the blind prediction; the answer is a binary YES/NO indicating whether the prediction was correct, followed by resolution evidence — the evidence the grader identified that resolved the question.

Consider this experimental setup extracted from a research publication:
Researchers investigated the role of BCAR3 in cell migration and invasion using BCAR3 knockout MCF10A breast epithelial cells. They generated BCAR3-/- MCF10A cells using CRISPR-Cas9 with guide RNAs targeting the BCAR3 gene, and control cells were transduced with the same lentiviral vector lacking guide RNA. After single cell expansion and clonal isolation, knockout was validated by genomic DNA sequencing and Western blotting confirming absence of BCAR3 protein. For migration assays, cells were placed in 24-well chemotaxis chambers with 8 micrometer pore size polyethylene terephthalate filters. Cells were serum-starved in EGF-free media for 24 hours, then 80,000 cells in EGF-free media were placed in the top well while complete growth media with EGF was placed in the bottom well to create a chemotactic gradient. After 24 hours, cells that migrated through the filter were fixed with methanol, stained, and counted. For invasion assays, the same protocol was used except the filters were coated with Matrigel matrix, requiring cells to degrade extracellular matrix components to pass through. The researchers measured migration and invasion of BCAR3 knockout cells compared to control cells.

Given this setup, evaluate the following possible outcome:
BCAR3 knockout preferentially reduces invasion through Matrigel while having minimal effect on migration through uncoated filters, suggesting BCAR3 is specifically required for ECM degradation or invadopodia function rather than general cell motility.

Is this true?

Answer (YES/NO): NO